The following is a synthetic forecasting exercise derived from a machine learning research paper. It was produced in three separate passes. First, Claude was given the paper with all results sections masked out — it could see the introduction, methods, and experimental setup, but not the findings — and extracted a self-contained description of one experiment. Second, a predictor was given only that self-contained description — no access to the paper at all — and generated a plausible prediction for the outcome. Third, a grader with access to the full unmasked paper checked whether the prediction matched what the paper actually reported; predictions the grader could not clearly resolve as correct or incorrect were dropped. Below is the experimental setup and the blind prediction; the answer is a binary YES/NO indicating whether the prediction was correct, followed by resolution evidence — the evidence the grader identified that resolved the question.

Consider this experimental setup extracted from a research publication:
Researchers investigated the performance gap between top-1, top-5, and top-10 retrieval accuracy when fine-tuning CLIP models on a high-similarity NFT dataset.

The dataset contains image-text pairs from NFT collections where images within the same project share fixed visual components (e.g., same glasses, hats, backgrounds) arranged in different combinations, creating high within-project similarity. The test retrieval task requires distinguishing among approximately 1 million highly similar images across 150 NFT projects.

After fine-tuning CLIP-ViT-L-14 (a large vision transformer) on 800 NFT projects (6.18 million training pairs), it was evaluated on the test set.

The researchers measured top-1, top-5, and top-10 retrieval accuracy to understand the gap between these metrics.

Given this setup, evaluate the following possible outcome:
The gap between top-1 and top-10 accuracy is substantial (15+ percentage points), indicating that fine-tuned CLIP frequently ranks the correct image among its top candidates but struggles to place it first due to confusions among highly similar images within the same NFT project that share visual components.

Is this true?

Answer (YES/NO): YES